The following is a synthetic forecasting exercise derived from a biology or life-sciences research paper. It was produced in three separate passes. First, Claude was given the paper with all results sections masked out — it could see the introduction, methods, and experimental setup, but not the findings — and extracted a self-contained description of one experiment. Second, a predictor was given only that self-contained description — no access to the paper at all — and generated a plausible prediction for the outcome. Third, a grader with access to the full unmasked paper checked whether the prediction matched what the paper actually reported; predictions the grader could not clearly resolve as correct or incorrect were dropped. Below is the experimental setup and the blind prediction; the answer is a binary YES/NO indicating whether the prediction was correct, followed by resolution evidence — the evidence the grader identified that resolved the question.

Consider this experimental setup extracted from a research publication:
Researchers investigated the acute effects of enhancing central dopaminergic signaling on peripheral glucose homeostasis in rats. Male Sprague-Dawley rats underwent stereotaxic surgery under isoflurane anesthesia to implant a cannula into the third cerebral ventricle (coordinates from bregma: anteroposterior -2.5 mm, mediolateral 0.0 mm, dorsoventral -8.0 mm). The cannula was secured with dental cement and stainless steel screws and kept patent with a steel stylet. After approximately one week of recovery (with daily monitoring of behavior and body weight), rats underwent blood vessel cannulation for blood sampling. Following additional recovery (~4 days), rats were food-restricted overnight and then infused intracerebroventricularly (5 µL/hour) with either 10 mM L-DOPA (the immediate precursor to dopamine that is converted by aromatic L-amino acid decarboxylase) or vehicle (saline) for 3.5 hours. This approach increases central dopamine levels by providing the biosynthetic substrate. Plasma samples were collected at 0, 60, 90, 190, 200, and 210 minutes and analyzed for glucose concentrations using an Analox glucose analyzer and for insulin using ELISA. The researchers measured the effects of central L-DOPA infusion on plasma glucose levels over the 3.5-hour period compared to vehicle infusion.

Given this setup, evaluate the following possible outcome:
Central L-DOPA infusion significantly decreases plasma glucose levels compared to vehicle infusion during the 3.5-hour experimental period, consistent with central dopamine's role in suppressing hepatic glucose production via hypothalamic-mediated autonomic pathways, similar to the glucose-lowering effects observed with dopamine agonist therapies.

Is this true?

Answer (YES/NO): NO